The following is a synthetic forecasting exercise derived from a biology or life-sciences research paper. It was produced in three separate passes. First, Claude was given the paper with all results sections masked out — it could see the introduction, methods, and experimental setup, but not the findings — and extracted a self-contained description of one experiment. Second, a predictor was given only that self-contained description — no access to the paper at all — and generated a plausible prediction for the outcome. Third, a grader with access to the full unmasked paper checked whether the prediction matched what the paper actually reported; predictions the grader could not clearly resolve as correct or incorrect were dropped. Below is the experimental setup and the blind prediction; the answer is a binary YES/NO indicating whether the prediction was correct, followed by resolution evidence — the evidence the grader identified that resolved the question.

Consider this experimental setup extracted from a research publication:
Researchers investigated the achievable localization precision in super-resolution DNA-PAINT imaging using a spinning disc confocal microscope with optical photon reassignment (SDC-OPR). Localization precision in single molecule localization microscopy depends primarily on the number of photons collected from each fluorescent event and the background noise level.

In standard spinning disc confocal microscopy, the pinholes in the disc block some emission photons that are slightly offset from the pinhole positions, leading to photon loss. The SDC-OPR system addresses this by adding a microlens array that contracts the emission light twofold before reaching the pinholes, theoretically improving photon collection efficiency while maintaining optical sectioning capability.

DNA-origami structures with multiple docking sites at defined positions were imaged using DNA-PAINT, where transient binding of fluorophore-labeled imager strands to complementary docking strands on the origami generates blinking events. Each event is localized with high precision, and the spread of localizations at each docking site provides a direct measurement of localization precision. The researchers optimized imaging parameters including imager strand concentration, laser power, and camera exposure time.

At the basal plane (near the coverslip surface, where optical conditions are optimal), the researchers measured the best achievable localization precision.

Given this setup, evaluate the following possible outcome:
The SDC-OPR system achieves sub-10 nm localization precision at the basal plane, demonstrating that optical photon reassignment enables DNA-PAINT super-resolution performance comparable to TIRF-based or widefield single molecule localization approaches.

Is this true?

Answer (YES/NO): YES